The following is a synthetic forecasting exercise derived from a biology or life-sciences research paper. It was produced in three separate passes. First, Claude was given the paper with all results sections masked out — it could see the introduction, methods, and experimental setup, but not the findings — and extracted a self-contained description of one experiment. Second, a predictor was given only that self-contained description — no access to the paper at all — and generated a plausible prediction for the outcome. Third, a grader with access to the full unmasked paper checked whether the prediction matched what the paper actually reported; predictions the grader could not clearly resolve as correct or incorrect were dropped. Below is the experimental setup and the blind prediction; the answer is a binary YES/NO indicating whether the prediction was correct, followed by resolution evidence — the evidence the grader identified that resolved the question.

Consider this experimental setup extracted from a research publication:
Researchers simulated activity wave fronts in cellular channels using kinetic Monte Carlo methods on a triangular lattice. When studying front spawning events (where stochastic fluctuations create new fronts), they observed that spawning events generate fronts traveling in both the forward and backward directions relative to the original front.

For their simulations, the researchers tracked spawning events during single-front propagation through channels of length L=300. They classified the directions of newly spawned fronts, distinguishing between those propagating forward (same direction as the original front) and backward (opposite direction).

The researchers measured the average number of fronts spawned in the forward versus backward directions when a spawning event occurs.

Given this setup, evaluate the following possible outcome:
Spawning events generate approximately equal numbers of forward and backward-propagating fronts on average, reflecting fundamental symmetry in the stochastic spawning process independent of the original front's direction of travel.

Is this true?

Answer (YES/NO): NO